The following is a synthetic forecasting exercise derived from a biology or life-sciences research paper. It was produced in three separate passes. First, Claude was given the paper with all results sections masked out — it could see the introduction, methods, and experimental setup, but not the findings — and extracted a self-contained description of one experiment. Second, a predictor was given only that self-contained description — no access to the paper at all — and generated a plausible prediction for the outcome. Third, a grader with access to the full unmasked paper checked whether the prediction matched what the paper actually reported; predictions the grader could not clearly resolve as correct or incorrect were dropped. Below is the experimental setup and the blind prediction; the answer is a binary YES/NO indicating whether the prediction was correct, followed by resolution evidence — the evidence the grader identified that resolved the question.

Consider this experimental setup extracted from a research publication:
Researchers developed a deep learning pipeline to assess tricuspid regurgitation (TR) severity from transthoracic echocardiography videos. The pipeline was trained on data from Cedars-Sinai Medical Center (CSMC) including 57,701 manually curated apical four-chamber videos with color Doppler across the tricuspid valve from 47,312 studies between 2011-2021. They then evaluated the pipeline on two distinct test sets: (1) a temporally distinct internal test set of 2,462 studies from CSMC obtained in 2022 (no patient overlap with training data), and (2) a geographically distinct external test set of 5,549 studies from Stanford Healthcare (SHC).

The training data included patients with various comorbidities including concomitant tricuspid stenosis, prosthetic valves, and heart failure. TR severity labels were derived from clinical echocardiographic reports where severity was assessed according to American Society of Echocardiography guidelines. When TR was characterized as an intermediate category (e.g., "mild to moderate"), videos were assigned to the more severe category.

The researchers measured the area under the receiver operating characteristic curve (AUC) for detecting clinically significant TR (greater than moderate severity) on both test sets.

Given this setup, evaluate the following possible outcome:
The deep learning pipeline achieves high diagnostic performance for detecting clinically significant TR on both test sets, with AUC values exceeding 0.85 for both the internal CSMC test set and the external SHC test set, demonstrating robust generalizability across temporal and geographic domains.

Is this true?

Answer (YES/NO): YES